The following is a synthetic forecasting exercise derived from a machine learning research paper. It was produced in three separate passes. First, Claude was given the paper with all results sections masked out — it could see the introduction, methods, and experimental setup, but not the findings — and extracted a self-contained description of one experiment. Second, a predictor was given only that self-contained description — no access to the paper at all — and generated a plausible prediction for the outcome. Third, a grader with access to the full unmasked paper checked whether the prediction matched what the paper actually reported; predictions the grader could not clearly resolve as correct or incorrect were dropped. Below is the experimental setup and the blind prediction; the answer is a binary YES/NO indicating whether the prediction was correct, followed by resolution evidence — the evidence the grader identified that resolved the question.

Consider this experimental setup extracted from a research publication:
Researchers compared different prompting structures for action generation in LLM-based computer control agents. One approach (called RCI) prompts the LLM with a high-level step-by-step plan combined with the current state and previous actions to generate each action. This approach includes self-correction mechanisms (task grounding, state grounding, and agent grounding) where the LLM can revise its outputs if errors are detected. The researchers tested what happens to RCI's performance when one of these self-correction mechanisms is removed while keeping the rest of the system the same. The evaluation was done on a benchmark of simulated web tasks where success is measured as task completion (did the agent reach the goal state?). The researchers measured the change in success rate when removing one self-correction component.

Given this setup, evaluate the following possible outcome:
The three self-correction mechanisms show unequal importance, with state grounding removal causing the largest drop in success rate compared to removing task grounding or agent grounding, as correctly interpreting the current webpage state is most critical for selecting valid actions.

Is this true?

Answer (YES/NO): NO